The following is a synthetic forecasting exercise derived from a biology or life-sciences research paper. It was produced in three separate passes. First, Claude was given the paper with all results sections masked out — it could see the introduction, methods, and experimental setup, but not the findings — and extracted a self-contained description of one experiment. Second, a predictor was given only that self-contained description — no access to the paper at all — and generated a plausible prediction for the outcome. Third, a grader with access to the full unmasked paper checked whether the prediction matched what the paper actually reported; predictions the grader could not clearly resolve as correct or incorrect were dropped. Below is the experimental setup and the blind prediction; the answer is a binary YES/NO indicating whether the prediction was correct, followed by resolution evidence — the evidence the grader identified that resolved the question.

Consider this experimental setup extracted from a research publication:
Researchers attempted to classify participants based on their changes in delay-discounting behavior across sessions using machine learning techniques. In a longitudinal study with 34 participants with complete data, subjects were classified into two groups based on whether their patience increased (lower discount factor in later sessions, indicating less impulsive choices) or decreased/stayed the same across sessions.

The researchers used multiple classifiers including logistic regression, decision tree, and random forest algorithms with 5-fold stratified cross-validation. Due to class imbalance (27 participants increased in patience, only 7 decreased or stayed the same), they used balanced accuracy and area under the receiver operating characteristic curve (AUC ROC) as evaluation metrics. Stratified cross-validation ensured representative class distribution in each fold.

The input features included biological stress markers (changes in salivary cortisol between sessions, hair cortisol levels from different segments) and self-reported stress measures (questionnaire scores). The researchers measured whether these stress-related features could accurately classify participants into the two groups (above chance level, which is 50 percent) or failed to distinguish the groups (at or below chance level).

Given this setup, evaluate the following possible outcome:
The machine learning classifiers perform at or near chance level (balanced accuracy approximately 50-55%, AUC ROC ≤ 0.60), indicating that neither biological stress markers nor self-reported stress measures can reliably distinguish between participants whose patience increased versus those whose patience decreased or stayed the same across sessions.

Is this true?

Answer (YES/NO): YES